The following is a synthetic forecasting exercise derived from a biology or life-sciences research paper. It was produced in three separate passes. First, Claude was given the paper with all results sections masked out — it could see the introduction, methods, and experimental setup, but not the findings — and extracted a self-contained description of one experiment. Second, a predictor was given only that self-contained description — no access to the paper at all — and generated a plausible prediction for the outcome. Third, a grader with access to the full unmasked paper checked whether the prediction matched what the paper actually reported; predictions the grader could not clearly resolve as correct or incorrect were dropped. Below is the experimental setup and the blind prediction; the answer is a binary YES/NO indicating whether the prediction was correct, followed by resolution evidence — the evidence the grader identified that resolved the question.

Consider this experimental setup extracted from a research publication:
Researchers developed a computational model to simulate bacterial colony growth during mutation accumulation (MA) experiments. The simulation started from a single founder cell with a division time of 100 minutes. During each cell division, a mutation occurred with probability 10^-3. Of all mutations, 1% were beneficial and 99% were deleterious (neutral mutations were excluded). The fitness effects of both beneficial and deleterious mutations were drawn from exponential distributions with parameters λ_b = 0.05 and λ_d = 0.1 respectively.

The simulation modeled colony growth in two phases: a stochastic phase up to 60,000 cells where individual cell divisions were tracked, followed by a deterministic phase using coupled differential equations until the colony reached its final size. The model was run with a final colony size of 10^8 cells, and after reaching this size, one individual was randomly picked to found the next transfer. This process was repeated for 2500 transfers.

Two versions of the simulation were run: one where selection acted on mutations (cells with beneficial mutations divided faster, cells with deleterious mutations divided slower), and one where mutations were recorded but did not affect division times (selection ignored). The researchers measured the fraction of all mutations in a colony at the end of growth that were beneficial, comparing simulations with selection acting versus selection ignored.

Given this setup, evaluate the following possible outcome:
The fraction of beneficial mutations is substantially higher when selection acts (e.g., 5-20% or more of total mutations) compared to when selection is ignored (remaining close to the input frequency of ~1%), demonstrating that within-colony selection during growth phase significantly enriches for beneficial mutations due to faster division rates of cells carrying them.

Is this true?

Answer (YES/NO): NO